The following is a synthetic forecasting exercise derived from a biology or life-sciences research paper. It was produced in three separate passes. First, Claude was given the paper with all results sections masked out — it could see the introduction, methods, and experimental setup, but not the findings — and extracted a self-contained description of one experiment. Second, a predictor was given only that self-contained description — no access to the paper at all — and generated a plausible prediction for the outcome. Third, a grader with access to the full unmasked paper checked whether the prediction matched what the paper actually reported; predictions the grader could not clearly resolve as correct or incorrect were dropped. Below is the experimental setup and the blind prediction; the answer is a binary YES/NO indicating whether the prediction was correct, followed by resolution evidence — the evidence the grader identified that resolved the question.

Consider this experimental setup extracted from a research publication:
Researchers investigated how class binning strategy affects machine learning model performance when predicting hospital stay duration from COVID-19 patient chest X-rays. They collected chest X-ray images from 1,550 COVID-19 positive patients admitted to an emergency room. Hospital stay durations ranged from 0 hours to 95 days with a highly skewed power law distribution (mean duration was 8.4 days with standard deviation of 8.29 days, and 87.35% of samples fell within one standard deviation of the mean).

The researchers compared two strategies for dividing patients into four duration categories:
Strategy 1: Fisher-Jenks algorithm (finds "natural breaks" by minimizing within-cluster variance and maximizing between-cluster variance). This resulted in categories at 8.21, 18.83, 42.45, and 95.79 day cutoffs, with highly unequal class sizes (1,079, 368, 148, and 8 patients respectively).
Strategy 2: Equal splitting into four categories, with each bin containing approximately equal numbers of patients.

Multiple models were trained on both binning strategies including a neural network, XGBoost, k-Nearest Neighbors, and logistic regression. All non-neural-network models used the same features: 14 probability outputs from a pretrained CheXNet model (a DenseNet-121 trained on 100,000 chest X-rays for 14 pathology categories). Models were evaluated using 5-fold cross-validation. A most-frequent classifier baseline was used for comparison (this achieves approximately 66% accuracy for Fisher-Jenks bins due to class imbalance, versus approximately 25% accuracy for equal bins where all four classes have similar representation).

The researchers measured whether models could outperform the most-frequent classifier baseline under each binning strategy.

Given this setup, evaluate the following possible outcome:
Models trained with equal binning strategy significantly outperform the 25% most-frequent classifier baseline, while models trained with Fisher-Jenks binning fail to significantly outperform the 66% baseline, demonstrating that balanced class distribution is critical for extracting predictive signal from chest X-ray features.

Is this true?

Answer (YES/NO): NO